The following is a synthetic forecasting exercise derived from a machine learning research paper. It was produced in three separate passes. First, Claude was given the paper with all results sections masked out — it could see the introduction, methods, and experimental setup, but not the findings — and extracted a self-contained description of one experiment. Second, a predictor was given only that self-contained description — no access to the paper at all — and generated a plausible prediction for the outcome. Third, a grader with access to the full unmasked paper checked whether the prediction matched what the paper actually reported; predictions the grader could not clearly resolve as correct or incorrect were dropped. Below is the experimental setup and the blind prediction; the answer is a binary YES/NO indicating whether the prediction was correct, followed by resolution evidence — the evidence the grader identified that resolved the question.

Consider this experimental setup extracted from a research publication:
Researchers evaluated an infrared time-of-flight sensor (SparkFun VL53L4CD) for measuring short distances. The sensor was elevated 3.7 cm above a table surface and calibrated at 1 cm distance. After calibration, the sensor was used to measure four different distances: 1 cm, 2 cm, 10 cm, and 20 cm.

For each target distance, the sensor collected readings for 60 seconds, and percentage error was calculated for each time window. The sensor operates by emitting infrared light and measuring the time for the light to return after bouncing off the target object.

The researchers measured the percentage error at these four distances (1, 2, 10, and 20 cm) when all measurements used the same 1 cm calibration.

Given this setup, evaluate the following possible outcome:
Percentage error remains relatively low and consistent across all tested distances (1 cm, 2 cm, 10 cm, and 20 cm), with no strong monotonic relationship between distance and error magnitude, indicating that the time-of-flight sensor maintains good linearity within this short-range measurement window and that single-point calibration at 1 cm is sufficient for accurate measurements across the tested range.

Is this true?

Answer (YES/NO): NO